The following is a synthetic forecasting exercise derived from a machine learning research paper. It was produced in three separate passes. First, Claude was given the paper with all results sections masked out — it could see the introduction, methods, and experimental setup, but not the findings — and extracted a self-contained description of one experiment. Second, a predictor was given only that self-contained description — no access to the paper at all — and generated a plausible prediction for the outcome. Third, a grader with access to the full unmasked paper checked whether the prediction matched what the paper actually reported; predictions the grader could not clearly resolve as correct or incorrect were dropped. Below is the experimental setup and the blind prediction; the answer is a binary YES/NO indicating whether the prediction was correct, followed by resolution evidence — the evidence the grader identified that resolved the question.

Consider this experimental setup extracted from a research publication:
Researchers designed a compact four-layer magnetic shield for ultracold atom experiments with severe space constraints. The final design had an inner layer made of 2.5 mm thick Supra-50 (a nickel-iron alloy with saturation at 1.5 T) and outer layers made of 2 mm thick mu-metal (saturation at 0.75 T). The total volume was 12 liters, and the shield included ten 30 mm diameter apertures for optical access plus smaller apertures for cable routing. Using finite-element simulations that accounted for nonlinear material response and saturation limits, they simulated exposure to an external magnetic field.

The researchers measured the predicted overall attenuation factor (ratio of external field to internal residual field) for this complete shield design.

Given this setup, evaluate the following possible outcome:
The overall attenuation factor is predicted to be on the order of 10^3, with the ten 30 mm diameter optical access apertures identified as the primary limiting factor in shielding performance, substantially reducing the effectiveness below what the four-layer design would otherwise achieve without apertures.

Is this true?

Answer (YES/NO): NO